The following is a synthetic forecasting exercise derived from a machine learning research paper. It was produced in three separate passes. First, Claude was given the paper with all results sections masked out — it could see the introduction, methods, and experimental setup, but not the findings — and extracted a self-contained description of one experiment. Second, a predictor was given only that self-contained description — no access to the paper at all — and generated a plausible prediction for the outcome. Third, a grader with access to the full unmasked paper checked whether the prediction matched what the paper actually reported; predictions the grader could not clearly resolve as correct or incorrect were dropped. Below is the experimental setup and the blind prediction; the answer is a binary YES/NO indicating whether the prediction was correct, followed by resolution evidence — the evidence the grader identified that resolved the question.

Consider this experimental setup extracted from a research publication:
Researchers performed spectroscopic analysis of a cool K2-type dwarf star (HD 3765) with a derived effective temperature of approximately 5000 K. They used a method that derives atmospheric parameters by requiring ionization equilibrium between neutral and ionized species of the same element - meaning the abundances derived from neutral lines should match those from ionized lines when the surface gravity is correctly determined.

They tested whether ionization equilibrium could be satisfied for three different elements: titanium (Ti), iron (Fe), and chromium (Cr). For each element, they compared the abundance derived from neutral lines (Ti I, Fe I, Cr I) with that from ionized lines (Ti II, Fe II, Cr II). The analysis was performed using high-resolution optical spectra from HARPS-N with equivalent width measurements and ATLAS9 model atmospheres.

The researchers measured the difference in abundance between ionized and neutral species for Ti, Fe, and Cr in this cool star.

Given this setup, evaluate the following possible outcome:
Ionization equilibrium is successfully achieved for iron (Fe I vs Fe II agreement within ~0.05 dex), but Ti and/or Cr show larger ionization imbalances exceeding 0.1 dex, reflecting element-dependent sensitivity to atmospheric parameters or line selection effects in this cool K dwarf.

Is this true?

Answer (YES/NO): NO